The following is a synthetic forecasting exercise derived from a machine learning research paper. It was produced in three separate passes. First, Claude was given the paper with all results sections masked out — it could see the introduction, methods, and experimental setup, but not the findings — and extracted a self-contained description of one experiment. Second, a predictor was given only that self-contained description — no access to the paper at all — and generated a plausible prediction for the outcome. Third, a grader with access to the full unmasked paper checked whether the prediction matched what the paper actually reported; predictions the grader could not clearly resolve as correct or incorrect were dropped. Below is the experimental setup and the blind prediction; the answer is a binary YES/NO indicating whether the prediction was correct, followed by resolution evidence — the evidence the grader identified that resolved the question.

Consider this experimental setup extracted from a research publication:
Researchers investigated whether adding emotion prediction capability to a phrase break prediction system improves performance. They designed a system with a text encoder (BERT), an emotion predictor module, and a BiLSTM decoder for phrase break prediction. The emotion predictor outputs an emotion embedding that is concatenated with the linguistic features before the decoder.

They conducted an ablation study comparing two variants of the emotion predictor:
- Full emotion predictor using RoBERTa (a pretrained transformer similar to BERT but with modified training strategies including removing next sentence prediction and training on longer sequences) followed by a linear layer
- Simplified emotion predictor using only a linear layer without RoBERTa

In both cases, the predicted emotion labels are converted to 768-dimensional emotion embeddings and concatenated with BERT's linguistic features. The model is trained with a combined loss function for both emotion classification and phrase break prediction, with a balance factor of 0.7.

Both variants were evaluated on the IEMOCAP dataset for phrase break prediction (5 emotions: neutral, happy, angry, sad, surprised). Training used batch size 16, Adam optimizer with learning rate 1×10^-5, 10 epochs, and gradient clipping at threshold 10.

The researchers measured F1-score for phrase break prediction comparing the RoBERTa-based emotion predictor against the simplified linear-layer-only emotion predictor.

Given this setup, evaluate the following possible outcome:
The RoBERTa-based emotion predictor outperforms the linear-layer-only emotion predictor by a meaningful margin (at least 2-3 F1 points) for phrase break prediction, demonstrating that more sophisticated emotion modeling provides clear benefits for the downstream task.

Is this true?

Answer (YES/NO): YES